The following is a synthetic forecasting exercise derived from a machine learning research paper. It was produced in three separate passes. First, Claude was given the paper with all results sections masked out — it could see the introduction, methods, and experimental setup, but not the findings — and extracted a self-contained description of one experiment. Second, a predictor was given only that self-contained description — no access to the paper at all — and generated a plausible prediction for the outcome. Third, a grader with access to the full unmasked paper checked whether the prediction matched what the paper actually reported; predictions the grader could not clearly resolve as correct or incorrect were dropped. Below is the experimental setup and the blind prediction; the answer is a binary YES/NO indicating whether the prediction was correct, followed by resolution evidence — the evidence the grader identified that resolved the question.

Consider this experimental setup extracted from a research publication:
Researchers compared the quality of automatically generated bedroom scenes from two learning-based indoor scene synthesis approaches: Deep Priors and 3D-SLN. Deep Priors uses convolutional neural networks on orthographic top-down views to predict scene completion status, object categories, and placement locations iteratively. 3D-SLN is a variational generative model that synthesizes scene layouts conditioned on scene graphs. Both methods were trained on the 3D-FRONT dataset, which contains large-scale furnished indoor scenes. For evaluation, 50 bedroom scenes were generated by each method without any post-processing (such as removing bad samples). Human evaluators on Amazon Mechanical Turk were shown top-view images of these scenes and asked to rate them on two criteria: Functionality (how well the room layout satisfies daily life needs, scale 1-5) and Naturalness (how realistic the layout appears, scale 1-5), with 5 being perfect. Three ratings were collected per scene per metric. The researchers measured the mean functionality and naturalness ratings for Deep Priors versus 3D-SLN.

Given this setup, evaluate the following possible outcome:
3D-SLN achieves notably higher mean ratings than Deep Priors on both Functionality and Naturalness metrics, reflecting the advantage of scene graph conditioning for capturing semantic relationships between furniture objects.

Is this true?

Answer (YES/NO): NO